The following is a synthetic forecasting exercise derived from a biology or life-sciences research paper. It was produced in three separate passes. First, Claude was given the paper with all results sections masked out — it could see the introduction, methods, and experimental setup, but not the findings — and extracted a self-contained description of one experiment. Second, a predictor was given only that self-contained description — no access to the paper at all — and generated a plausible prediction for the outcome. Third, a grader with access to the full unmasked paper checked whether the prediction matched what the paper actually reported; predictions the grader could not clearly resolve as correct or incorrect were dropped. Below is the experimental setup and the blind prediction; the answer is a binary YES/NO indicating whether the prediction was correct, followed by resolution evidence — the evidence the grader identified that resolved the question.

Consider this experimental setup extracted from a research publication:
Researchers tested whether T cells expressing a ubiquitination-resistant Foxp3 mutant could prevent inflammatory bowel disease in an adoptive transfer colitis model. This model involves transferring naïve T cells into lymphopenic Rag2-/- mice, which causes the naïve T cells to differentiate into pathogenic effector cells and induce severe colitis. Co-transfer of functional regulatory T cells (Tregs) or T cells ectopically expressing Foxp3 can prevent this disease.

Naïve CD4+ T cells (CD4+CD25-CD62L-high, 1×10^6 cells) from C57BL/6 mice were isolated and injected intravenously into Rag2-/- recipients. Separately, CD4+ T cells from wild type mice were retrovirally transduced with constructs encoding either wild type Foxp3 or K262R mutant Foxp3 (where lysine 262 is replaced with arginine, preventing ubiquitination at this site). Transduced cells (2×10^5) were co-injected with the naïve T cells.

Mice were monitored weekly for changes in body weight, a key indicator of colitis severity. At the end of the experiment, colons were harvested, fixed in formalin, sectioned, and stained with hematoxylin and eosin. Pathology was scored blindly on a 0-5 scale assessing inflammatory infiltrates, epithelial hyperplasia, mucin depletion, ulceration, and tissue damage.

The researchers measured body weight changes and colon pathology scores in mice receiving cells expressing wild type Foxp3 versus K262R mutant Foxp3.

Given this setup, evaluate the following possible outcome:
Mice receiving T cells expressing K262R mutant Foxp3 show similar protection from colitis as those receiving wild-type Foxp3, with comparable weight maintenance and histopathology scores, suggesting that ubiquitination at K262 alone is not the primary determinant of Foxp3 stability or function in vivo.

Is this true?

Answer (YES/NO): NO